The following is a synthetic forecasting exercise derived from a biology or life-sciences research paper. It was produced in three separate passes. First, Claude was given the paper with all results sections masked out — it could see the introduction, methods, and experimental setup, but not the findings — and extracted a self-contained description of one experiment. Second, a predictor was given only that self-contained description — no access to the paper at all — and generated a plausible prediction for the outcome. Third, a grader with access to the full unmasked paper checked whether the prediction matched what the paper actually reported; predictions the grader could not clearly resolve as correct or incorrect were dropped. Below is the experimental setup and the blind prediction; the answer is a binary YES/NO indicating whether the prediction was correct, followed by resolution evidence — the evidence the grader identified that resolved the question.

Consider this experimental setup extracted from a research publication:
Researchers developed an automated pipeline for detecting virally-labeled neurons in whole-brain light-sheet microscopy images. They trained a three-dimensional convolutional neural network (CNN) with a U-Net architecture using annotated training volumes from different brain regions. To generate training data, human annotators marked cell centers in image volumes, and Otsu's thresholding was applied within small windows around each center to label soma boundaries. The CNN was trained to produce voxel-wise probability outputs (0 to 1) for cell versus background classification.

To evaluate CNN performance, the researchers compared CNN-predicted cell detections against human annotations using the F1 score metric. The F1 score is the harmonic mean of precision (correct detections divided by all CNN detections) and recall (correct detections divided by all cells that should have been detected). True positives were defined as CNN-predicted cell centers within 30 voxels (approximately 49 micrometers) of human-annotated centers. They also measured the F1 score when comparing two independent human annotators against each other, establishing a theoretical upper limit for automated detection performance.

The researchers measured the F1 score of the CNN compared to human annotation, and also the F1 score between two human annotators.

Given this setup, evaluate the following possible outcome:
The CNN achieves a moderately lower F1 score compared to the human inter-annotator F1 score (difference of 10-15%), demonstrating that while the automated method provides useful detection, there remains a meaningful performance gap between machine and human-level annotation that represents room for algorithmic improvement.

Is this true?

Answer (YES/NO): NO